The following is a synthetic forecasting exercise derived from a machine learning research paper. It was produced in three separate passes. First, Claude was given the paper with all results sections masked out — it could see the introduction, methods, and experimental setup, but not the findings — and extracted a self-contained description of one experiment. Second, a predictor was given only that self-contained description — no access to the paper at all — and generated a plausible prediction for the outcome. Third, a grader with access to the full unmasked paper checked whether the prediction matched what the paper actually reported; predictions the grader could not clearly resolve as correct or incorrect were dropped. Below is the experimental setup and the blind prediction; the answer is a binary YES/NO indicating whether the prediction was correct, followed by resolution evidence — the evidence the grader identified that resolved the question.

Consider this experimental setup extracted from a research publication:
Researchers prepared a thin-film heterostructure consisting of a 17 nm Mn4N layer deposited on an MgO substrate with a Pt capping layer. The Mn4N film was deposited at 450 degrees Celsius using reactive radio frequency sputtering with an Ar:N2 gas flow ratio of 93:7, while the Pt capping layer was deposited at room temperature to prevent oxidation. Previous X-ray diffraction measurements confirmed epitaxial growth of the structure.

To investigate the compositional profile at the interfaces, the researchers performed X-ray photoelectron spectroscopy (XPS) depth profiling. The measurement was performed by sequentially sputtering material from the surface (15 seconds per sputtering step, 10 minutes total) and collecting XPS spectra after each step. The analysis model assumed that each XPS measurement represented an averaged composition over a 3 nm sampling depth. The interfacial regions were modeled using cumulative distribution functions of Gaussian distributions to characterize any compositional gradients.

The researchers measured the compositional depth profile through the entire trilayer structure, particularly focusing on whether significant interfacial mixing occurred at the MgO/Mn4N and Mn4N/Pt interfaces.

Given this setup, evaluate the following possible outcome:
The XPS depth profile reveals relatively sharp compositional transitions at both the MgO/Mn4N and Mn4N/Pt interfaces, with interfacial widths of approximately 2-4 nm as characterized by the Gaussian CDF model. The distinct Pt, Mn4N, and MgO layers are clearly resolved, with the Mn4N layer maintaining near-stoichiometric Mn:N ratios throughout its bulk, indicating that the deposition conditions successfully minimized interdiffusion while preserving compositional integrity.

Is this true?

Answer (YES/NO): NO